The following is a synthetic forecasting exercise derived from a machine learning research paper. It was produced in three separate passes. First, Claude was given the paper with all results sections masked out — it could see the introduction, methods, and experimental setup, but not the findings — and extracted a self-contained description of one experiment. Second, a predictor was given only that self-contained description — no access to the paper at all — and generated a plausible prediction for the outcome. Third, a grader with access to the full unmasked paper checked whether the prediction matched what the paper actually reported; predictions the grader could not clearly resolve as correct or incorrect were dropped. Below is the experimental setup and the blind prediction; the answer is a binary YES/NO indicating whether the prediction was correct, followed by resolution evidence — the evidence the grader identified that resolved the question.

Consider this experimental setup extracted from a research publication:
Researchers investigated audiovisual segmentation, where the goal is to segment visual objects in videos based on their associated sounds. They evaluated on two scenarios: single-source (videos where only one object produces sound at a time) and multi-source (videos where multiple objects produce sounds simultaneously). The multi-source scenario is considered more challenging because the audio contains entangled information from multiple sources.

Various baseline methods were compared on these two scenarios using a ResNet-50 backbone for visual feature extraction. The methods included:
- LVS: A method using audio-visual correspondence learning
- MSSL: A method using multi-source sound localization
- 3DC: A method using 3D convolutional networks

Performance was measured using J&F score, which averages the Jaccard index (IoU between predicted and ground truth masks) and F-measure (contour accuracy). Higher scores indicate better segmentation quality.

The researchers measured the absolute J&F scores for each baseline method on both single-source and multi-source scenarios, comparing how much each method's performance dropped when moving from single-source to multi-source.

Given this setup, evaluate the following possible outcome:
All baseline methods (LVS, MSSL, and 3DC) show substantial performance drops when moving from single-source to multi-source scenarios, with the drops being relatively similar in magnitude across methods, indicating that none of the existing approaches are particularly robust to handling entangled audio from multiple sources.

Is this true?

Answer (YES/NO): NO